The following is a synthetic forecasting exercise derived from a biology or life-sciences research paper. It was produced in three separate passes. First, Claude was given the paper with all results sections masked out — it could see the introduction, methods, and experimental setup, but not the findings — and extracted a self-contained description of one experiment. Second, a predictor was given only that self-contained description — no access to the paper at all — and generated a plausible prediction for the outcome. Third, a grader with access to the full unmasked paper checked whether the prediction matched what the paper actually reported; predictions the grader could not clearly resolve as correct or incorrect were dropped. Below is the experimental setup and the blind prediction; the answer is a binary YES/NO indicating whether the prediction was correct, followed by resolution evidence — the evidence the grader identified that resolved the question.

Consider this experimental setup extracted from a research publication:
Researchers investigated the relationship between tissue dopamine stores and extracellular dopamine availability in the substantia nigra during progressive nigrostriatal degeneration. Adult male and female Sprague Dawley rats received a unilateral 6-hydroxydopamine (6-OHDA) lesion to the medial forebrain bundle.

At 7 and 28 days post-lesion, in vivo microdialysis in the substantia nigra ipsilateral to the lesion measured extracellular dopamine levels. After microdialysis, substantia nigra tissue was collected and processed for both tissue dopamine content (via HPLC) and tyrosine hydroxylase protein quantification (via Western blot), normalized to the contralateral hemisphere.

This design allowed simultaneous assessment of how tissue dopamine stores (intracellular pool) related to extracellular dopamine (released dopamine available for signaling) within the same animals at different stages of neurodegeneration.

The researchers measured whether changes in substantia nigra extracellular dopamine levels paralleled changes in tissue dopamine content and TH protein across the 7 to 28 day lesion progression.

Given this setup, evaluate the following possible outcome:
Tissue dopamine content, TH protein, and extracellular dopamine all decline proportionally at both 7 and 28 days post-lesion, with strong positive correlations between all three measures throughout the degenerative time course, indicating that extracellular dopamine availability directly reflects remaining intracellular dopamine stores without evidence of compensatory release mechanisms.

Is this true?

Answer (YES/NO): NO